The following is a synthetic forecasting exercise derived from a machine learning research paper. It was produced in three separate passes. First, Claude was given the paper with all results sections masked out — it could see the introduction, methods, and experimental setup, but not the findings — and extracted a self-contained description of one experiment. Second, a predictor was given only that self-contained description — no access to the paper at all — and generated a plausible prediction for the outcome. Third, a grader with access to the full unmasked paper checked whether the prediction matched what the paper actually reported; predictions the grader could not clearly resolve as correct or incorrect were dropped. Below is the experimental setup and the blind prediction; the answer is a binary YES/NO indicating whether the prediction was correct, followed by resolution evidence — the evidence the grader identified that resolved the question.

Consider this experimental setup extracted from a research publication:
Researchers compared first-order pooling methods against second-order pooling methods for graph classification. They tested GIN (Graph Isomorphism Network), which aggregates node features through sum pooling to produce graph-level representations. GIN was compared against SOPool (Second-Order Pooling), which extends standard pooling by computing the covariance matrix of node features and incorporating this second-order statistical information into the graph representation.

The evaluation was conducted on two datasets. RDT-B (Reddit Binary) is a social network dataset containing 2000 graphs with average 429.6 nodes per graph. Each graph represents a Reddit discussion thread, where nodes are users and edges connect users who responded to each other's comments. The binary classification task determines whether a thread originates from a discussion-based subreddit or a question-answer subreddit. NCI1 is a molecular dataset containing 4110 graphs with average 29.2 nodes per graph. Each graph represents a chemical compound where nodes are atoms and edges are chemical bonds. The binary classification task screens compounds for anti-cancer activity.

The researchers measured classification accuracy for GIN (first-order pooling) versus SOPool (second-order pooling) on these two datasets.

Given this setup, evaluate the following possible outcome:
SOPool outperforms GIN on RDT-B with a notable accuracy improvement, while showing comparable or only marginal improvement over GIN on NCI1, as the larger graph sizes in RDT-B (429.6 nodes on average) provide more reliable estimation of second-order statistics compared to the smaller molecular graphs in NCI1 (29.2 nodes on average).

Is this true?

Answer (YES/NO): NO